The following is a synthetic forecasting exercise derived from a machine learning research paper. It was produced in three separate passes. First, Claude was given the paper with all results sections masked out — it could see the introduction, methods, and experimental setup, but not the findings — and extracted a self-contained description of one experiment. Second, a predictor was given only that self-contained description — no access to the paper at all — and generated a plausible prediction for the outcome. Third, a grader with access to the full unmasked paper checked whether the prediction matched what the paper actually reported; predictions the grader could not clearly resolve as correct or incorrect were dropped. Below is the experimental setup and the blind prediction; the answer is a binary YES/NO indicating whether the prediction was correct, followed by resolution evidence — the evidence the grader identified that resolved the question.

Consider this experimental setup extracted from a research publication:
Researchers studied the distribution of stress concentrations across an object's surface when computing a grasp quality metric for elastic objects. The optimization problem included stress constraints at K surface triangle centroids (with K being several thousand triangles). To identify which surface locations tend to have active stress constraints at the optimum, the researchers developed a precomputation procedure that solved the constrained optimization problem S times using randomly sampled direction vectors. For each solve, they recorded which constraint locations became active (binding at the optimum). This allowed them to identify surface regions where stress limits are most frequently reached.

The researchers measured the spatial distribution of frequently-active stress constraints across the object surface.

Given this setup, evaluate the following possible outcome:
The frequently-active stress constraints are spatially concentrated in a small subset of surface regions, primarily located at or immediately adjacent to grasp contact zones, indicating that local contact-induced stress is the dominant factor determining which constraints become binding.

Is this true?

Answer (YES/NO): NO